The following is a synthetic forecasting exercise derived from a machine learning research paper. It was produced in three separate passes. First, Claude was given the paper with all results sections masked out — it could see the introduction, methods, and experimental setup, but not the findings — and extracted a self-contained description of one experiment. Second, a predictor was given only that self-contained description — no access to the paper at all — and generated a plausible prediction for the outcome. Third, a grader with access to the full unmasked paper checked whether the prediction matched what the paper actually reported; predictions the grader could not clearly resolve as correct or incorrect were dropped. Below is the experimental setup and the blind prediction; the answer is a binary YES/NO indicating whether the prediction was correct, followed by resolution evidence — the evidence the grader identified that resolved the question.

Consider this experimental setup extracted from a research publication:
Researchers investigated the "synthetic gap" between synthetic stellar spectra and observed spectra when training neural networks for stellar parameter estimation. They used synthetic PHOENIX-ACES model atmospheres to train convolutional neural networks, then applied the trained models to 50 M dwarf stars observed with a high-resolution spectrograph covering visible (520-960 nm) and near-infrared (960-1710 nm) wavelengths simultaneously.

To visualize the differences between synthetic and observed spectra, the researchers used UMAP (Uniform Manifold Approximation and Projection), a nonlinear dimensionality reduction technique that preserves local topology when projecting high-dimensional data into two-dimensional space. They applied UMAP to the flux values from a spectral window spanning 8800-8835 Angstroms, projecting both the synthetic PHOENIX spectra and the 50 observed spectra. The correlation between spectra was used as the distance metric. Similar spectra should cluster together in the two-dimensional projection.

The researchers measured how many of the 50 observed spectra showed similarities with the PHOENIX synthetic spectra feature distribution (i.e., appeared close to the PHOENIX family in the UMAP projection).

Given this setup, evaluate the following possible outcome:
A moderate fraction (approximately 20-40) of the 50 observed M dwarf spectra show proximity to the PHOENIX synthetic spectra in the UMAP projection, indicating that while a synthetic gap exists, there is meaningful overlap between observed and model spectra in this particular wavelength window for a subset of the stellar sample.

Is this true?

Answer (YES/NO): NO